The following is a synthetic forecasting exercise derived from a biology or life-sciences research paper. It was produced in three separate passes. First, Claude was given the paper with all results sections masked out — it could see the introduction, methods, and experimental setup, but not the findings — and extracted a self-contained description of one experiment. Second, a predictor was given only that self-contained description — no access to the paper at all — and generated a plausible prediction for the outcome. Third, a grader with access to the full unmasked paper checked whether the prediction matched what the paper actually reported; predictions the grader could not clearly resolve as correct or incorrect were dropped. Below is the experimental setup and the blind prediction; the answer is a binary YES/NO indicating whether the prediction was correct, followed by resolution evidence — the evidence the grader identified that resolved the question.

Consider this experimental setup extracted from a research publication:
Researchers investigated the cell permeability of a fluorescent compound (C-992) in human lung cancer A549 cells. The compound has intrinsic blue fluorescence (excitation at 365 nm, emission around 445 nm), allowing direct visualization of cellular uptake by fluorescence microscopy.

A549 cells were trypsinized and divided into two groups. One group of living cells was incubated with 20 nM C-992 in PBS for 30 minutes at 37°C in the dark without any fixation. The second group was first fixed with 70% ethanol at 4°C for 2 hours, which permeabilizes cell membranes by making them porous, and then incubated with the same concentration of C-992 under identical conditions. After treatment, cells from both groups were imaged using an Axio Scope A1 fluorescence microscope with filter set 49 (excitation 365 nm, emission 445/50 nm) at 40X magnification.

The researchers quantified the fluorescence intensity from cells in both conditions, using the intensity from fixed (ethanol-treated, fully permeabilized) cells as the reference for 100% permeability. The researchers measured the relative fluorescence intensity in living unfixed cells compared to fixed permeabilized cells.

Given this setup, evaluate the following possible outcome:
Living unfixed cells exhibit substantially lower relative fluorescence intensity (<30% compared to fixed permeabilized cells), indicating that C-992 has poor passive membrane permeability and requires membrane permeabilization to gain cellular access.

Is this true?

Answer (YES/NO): NO